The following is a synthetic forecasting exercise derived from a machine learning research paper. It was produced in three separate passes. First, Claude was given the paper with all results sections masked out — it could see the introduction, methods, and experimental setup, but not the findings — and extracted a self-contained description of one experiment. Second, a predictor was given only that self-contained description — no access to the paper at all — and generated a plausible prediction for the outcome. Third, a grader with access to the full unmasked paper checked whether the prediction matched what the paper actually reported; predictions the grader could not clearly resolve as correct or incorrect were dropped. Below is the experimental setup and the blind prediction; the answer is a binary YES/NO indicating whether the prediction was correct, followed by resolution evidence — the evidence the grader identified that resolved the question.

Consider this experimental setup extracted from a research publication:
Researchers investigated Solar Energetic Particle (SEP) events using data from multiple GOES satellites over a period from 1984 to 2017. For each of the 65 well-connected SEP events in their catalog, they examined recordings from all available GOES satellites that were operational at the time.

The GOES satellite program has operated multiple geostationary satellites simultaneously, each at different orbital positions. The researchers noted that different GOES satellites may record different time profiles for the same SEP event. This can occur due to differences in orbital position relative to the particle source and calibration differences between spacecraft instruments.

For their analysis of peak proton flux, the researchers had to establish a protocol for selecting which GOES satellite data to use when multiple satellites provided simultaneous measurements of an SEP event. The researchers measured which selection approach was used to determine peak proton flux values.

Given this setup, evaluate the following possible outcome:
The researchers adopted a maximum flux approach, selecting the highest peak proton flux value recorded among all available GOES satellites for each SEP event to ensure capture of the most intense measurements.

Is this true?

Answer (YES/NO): YES